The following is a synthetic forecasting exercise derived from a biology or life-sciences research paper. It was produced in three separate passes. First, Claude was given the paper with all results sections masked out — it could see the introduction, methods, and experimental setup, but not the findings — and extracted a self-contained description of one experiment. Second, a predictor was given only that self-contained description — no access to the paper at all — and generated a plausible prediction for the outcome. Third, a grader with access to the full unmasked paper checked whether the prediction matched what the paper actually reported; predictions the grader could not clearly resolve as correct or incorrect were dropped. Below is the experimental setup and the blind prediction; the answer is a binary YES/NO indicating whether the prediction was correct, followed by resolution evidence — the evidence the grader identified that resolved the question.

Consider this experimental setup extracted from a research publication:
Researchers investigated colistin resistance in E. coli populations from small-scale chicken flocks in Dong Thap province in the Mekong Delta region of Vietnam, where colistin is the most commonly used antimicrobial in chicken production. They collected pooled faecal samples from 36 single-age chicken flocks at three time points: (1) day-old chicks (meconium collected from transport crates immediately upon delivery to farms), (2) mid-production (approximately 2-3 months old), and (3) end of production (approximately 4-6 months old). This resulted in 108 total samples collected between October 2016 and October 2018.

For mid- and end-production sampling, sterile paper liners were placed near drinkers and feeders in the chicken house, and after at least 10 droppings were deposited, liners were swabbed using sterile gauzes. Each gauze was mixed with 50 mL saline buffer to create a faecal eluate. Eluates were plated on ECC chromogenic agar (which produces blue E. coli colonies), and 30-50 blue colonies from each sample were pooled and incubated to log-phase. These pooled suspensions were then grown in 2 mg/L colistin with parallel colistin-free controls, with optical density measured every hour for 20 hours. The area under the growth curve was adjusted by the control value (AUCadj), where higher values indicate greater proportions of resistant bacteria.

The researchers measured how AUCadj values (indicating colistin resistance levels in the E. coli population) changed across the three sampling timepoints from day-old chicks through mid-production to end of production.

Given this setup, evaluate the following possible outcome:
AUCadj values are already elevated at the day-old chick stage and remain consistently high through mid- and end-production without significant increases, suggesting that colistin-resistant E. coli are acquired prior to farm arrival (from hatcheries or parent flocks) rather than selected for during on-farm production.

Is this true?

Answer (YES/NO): NO